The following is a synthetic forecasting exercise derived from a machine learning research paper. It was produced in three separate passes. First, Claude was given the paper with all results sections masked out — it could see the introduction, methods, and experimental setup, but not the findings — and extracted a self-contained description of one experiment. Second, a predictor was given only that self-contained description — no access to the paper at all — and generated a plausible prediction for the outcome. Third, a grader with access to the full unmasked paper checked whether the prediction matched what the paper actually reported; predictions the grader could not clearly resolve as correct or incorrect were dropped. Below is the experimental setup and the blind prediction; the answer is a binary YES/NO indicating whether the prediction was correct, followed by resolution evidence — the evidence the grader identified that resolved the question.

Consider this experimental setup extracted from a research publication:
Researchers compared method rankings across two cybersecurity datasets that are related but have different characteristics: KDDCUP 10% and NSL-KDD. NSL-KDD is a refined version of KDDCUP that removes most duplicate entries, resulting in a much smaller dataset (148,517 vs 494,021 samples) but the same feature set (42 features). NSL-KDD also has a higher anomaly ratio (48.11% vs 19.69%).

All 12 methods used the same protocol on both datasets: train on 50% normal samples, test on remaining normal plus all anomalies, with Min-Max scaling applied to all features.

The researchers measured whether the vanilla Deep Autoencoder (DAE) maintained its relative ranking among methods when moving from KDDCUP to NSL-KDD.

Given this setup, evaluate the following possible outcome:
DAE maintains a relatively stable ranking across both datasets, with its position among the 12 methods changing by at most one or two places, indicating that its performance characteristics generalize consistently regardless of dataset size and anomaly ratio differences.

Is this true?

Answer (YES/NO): NO